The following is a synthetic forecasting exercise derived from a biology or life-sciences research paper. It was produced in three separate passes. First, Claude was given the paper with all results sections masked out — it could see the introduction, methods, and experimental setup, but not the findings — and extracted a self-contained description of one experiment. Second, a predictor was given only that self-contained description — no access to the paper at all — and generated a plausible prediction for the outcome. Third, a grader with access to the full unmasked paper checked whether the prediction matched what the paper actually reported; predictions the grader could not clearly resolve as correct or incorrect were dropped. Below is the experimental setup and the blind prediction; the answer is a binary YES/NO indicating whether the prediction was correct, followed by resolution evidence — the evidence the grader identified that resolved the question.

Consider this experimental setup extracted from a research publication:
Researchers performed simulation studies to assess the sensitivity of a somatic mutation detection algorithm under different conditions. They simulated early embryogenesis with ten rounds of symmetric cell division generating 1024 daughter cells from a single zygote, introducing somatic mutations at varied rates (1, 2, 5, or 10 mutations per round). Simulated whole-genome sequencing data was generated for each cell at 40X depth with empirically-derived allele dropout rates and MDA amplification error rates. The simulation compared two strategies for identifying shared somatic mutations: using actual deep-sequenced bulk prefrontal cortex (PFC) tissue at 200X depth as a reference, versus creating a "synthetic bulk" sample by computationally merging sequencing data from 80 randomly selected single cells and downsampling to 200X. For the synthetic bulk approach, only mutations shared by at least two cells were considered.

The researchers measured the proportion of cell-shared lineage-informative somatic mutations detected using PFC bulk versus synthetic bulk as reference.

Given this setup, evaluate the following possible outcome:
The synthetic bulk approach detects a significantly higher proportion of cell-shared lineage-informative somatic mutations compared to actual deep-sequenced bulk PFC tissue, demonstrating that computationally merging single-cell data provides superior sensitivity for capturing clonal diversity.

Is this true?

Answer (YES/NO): YES